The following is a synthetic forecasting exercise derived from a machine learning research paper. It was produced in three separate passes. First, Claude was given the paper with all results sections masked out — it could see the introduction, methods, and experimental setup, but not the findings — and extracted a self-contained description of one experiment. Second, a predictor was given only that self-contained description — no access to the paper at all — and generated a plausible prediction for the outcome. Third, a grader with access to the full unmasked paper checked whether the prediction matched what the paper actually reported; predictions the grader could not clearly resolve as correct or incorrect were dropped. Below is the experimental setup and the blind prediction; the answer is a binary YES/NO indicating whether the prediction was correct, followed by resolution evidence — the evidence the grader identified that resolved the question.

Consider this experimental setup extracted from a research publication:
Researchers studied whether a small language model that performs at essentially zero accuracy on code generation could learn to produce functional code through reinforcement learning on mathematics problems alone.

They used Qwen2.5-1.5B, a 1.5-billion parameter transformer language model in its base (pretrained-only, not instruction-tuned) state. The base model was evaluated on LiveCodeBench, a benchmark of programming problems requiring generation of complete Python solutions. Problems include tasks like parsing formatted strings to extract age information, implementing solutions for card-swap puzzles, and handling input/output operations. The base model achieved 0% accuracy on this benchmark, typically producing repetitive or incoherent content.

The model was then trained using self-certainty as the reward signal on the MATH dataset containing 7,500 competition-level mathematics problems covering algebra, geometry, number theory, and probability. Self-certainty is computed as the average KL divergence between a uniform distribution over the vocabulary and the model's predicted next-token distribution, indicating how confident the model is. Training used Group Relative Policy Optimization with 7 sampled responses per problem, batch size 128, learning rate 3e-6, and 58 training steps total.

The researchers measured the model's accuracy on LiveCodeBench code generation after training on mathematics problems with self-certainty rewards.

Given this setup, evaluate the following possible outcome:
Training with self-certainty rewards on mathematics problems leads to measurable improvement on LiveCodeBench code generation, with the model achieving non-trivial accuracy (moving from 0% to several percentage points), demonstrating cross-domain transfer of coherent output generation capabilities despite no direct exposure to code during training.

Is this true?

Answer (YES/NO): YES